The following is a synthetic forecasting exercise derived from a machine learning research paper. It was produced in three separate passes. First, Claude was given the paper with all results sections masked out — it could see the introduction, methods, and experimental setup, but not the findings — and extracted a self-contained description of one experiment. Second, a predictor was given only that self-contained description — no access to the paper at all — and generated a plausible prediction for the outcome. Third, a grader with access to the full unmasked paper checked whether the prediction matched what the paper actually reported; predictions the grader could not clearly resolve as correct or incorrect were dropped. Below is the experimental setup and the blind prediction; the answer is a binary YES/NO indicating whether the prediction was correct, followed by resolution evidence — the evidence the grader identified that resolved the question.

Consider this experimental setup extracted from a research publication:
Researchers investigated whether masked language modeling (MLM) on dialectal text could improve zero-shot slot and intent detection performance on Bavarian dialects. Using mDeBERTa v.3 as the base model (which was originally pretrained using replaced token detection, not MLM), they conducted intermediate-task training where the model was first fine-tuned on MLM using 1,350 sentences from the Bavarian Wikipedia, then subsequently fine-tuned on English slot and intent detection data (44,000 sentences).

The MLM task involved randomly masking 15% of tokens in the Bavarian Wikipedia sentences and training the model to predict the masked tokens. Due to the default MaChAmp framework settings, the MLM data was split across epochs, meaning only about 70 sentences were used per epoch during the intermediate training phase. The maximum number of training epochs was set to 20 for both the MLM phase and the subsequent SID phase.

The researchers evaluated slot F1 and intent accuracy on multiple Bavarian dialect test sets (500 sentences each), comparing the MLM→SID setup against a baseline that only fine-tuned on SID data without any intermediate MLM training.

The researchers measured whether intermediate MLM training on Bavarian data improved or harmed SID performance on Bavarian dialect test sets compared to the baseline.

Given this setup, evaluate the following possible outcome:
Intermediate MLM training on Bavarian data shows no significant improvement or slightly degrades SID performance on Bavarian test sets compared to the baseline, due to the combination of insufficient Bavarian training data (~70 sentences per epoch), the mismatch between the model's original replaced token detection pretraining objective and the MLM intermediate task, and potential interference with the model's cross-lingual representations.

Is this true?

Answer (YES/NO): NO